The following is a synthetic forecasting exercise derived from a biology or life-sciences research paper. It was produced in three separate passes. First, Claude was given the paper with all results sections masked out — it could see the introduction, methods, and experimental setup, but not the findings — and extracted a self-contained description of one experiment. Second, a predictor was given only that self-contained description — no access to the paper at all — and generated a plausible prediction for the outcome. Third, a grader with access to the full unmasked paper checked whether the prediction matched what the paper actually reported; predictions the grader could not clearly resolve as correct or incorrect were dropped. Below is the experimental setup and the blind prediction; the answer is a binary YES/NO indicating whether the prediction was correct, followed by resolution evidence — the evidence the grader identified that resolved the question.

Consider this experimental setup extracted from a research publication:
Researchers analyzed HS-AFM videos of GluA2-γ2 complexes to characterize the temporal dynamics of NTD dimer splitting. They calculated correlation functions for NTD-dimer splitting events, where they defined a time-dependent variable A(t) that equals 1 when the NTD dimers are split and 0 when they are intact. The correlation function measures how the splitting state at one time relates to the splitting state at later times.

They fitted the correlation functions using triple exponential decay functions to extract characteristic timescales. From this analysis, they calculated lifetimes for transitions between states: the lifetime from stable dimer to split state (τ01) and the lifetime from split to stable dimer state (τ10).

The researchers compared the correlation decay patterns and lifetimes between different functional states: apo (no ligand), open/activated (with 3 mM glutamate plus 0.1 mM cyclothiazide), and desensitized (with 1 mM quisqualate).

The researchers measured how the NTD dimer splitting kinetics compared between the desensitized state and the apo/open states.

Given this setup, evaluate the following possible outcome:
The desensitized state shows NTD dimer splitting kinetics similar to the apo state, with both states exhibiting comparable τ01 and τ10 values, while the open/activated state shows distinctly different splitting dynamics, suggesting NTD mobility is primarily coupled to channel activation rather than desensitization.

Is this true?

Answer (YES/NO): YES